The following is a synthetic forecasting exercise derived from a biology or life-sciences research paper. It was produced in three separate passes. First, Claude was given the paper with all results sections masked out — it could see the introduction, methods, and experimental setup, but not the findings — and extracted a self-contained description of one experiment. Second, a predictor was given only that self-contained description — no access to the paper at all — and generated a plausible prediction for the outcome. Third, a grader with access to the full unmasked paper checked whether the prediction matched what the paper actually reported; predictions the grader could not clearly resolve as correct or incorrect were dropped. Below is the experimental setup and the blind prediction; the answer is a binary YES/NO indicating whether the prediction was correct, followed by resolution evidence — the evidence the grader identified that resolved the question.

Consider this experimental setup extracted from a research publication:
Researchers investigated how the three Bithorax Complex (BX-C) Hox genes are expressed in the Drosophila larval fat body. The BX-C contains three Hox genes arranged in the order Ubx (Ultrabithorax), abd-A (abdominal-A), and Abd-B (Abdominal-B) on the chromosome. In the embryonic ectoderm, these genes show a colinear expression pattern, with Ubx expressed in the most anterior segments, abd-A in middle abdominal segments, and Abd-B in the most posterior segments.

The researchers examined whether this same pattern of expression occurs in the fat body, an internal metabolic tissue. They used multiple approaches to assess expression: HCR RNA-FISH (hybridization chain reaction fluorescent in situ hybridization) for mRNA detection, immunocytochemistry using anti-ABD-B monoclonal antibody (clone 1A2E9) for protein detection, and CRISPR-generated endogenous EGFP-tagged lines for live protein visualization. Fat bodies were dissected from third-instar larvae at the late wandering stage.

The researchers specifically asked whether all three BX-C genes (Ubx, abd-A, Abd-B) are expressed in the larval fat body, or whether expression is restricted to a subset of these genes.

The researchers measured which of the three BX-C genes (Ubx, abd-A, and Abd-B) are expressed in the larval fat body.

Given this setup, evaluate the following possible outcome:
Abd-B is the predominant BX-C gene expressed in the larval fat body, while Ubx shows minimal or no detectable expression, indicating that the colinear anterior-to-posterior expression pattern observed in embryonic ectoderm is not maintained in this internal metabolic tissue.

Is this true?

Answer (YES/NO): NO